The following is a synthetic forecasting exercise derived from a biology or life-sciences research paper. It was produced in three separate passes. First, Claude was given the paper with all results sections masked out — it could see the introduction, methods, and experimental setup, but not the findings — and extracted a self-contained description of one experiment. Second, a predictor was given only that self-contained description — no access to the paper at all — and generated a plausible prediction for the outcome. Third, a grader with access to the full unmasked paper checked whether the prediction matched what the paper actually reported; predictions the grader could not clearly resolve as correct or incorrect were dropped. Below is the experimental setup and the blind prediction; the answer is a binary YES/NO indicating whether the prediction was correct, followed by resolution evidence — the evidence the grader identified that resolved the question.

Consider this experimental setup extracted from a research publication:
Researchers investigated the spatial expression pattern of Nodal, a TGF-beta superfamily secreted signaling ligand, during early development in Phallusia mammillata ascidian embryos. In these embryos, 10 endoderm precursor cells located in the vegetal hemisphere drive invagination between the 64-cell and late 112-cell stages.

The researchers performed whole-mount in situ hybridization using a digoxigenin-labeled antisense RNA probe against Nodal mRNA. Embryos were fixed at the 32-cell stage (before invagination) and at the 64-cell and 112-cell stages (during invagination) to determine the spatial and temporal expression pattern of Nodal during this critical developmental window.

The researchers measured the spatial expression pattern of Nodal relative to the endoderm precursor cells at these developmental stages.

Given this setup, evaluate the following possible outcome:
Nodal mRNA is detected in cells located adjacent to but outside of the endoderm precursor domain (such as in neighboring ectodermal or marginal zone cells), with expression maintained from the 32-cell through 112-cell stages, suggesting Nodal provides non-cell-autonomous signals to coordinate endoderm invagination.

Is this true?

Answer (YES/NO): NO